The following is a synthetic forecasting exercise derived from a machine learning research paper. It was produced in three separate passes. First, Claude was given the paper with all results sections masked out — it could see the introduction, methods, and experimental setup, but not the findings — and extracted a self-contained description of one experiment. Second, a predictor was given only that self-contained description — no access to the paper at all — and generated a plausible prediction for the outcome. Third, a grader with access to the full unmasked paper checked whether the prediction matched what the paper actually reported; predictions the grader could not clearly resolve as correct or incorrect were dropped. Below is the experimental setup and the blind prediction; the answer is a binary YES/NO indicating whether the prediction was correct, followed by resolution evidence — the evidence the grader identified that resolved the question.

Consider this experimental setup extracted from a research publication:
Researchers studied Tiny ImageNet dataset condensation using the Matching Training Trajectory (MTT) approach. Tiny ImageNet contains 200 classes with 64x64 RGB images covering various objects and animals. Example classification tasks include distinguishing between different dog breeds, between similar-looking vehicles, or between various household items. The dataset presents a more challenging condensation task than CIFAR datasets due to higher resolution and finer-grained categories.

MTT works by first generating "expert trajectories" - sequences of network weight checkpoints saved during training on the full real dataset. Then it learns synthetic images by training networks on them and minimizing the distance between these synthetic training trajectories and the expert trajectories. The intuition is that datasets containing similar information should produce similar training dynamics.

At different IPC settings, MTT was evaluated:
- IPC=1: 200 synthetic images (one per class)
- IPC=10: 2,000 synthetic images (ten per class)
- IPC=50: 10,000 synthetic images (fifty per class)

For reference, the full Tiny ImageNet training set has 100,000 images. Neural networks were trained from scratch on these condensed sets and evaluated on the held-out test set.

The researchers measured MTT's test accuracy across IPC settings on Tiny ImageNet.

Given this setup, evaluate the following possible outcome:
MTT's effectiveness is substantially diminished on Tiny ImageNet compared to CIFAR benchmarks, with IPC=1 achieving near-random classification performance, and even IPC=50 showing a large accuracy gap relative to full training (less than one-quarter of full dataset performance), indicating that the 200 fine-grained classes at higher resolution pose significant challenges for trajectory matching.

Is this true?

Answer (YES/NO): NO